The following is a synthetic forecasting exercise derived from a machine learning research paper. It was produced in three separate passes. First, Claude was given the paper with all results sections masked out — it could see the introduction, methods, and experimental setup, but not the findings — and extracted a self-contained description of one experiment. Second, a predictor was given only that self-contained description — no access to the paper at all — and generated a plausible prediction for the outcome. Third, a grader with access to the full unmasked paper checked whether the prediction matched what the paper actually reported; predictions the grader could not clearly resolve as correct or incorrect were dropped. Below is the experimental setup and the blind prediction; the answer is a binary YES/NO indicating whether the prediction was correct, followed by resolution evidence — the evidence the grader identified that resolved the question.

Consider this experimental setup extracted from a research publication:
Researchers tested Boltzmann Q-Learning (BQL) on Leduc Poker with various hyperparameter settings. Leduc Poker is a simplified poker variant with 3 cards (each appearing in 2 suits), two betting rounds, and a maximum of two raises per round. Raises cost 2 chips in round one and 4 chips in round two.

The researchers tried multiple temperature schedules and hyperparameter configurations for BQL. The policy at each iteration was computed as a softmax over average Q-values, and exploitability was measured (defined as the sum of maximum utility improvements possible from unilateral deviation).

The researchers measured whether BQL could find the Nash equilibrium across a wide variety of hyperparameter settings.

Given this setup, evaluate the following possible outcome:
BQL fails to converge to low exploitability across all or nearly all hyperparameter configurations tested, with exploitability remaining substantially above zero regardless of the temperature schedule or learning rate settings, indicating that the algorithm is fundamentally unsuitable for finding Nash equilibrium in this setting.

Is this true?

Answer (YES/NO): YES